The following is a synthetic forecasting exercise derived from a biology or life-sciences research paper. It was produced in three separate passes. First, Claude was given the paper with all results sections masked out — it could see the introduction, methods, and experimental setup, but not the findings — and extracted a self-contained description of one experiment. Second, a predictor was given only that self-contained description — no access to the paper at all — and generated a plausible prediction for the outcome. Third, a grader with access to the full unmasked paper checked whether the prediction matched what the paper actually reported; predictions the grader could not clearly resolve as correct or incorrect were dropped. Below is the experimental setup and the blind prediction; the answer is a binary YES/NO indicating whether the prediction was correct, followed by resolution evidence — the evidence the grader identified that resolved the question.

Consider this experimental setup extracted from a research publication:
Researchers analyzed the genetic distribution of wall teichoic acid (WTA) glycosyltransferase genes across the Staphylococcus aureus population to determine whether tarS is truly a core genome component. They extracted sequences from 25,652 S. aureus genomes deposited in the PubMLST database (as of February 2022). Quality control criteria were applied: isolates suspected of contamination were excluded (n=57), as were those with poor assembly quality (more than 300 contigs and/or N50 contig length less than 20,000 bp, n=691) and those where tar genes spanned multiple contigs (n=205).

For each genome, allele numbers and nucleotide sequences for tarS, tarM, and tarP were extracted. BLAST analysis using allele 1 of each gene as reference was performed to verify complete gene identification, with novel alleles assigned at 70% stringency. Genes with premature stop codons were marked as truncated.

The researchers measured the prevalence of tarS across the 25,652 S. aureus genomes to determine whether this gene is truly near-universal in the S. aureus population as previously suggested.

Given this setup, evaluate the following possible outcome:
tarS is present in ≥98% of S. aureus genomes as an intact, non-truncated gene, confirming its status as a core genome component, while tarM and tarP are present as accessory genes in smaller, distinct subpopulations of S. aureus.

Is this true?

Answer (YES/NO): YES